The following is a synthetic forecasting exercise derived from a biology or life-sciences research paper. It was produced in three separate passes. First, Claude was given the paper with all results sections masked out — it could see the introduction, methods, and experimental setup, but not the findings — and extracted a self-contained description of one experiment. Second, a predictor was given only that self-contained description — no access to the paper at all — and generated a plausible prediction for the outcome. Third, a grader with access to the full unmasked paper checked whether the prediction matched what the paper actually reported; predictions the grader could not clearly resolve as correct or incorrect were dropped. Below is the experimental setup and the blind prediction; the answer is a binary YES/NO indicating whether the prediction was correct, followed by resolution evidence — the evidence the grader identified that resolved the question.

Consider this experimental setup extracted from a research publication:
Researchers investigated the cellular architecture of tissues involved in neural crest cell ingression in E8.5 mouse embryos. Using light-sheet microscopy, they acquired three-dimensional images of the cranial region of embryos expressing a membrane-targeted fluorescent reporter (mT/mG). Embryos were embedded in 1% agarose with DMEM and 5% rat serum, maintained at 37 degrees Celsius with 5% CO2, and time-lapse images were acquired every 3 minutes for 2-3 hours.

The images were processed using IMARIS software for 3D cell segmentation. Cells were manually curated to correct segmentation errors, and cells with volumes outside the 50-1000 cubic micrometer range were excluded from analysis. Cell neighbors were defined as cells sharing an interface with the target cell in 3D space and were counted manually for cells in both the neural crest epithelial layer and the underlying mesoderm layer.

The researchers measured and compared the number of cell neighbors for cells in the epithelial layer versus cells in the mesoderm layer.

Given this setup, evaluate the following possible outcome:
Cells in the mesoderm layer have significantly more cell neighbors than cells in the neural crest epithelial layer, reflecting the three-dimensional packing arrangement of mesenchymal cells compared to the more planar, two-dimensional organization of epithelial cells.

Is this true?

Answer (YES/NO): YES